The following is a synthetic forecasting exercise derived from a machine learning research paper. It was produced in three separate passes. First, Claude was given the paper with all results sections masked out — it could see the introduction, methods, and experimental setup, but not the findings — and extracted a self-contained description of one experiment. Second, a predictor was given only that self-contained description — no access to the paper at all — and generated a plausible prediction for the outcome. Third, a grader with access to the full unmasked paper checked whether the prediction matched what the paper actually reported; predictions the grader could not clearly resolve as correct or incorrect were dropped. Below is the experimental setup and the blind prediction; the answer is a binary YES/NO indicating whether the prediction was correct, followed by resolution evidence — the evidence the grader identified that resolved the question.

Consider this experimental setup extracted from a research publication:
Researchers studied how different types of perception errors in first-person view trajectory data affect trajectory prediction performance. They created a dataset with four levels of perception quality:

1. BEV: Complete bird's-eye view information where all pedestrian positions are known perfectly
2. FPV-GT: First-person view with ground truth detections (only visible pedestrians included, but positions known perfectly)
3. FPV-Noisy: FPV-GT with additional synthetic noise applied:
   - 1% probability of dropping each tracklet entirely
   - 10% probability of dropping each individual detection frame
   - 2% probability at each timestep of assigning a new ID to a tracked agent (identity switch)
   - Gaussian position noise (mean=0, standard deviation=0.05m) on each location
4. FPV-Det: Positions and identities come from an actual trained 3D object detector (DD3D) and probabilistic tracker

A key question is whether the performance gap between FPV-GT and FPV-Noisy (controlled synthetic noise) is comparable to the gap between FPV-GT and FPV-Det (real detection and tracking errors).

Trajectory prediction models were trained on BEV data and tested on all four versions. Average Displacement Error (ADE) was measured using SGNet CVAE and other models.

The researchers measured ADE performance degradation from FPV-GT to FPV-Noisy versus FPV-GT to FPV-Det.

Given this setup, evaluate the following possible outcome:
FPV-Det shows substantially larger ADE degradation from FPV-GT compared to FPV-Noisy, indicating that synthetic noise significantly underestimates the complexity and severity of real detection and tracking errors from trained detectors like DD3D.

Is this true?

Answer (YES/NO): YES